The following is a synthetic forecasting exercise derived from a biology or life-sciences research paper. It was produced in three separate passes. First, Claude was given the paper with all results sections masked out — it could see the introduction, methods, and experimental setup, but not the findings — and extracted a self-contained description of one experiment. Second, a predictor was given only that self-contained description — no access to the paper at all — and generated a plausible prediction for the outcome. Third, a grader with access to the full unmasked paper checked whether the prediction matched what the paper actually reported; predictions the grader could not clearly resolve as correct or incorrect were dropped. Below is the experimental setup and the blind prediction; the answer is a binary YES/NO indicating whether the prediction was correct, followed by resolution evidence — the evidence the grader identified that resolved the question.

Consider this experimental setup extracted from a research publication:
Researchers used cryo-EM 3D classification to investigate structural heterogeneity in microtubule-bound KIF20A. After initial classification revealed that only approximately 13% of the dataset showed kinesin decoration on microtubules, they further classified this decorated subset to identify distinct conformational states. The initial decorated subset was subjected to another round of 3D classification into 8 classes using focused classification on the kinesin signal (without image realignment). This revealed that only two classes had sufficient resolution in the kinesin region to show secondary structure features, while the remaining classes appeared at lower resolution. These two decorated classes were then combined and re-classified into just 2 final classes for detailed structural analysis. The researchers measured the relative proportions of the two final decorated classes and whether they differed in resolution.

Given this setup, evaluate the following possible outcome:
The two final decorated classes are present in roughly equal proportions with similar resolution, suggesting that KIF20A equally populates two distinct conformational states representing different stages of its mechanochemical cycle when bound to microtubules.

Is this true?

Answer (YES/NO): NO